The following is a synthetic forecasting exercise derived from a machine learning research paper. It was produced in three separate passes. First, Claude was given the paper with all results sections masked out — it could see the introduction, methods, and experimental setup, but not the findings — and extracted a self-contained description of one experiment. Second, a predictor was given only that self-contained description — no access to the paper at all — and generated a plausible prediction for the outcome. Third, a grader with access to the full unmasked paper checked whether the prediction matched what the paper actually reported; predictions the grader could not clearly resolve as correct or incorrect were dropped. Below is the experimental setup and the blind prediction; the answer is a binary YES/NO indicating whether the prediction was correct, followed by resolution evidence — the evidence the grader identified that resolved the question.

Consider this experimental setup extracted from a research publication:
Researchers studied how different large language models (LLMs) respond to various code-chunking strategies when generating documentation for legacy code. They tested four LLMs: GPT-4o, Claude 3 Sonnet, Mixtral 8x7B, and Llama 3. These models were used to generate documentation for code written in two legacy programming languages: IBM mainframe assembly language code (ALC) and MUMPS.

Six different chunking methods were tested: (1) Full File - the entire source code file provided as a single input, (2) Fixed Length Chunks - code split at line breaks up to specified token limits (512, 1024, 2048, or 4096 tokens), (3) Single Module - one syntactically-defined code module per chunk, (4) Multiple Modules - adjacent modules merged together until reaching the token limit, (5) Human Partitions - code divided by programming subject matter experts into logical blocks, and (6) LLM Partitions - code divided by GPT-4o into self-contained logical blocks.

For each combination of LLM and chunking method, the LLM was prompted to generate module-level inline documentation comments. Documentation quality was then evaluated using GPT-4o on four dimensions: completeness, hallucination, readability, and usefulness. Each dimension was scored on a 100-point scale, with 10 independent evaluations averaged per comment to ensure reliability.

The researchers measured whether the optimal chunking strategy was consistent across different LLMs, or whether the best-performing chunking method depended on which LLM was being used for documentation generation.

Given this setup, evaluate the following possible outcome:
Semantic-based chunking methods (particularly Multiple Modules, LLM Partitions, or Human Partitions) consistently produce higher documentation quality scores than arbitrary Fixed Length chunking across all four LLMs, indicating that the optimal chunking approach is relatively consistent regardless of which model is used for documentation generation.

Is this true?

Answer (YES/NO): NO